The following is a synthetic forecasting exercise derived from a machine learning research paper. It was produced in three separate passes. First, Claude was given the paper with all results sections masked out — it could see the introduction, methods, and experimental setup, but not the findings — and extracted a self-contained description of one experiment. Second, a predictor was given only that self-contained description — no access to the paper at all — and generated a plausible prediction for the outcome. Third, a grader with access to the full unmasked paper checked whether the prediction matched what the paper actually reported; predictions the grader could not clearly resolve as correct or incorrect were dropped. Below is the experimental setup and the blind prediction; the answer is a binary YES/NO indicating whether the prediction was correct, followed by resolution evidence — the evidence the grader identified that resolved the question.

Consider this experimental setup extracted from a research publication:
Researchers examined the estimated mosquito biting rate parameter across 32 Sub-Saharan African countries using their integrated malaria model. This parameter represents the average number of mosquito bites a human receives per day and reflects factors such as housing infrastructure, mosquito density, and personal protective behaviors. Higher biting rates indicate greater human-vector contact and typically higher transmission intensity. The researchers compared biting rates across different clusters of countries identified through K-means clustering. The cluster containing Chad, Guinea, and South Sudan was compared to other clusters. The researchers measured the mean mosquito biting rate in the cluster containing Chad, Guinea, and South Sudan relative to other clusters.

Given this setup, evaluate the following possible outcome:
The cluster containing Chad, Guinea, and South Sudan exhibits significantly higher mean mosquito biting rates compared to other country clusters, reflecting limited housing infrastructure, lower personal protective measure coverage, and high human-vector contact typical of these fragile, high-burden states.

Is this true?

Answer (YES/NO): YES